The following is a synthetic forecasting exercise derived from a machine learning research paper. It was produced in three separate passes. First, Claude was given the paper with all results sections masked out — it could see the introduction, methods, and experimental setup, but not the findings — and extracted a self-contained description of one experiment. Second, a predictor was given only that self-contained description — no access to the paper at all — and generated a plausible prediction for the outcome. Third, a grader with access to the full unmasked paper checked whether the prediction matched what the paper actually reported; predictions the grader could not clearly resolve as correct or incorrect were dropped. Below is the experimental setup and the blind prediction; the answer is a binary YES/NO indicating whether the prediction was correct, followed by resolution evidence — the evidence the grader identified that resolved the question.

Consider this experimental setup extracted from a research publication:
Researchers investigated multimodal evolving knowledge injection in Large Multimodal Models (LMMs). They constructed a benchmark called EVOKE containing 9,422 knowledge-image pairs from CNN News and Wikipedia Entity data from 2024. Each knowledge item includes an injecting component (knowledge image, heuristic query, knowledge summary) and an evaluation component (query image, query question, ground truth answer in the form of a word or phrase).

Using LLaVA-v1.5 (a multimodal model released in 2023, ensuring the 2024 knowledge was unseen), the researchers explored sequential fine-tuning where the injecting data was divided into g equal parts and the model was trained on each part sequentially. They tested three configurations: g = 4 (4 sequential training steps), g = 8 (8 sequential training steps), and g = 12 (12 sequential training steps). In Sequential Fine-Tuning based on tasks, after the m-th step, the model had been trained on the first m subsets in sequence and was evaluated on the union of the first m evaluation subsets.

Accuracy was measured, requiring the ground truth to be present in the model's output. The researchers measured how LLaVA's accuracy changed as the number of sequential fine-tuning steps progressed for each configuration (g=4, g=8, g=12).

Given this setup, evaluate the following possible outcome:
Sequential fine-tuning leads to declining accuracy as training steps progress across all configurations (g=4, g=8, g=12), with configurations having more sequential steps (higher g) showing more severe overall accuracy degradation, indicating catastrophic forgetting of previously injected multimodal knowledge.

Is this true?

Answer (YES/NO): YES